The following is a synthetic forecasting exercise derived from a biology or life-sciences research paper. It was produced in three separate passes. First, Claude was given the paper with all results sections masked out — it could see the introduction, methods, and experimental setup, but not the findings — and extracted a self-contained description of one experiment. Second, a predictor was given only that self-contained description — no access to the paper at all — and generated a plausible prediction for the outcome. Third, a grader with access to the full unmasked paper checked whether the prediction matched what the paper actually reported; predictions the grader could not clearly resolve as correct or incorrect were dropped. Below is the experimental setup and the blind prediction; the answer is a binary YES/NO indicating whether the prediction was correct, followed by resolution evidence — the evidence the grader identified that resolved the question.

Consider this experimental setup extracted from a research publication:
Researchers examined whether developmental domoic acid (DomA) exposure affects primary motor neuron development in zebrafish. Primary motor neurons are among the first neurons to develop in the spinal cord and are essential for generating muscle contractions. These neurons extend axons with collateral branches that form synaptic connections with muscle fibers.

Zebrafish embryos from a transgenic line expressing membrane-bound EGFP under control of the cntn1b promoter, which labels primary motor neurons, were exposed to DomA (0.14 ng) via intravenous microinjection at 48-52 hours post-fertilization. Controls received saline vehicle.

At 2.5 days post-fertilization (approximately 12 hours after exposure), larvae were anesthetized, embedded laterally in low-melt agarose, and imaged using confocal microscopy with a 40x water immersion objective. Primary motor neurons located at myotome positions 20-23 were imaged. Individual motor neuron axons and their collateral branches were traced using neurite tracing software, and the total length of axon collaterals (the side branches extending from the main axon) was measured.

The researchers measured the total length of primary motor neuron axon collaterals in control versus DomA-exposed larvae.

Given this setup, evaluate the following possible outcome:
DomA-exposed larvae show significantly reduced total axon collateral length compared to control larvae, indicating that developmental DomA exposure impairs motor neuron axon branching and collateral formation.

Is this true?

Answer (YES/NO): YES